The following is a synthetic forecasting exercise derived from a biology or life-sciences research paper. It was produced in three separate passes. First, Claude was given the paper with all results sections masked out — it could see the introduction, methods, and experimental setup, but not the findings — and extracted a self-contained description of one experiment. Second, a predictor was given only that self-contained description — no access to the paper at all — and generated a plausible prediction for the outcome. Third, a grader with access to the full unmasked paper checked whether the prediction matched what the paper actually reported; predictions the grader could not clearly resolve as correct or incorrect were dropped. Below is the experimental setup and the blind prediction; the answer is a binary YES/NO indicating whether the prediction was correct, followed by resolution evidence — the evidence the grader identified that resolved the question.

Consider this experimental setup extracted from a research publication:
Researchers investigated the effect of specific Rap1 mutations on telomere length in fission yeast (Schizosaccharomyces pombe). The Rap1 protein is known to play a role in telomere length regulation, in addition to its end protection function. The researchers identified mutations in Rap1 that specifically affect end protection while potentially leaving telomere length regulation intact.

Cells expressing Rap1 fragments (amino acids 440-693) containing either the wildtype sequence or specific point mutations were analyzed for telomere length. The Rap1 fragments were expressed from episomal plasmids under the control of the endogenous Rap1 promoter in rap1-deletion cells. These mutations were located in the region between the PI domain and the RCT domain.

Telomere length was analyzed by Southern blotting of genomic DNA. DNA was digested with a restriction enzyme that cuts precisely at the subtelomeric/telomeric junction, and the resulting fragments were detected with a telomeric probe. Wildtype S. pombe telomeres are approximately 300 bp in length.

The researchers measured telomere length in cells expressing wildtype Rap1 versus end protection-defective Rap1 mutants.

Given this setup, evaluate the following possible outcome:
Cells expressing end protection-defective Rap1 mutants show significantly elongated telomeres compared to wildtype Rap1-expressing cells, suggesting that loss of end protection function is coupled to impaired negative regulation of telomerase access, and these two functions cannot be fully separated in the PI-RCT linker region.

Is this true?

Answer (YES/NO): NO